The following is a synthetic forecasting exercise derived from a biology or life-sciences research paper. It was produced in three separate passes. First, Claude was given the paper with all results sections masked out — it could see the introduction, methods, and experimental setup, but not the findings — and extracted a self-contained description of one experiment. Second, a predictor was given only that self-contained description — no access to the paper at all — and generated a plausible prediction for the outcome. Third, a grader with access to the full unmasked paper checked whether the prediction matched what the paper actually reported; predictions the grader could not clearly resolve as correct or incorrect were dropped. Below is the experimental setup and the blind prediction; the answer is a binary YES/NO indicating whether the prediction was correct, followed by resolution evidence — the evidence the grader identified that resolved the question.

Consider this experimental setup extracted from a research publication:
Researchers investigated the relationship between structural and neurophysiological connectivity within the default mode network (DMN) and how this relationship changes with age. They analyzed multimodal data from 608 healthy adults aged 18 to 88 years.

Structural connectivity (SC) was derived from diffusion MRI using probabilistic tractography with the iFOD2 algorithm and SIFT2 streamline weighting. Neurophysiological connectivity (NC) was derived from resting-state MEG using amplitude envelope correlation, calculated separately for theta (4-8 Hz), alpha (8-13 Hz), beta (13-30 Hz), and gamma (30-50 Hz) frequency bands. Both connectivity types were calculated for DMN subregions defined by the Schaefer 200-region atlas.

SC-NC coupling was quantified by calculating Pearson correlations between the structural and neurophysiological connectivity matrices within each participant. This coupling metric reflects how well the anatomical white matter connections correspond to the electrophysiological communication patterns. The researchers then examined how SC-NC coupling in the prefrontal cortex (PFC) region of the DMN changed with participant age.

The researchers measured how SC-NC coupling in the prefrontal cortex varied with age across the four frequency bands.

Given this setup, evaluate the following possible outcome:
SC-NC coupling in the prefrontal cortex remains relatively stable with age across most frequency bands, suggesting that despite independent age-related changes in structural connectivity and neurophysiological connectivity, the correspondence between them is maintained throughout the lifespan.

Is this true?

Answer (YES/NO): NO